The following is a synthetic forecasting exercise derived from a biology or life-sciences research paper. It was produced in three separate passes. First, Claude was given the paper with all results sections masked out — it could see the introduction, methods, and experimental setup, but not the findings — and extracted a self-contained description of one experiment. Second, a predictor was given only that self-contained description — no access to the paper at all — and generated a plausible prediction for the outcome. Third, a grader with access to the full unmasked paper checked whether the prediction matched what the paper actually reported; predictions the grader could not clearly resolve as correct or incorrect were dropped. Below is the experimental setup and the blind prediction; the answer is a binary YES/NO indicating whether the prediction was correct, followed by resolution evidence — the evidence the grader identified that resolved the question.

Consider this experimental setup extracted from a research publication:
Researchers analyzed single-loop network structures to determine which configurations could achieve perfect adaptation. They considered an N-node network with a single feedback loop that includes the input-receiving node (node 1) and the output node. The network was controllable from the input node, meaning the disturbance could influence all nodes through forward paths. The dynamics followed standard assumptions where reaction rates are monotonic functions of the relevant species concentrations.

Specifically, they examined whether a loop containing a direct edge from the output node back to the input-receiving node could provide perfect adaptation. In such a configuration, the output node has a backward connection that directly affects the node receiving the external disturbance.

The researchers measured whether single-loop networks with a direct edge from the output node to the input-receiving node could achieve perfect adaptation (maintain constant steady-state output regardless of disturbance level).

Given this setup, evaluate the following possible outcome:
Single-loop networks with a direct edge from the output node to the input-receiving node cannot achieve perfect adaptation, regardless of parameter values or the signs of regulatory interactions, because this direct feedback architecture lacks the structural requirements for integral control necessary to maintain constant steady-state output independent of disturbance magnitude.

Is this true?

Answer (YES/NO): YES